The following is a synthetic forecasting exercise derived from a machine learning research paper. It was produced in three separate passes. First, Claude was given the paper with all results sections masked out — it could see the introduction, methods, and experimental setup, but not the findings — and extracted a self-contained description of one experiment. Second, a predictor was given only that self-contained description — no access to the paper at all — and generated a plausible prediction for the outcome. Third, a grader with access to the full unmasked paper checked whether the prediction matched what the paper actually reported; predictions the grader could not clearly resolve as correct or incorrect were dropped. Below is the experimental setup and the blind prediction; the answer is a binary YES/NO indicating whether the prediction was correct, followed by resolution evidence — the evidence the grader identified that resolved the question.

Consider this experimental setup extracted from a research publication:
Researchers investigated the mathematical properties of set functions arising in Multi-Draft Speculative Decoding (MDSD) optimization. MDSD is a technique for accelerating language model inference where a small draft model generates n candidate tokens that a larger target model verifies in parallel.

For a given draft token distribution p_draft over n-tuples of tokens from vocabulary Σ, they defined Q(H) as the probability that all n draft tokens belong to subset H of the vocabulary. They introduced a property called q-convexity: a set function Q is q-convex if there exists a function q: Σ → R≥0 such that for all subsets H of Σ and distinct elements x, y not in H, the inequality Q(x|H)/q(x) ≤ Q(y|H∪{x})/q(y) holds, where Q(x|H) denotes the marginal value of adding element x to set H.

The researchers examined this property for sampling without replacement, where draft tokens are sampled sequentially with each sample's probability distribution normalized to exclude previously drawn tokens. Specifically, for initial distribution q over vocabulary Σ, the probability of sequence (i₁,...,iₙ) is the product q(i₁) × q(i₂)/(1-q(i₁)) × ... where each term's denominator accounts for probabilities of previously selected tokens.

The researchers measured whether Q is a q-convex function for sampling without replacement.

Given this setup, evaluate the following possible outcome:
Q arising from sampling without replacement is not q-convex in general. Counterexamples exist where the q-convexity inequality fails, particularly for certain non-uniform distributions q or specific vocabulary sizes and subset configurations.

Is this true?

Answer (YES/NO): NO